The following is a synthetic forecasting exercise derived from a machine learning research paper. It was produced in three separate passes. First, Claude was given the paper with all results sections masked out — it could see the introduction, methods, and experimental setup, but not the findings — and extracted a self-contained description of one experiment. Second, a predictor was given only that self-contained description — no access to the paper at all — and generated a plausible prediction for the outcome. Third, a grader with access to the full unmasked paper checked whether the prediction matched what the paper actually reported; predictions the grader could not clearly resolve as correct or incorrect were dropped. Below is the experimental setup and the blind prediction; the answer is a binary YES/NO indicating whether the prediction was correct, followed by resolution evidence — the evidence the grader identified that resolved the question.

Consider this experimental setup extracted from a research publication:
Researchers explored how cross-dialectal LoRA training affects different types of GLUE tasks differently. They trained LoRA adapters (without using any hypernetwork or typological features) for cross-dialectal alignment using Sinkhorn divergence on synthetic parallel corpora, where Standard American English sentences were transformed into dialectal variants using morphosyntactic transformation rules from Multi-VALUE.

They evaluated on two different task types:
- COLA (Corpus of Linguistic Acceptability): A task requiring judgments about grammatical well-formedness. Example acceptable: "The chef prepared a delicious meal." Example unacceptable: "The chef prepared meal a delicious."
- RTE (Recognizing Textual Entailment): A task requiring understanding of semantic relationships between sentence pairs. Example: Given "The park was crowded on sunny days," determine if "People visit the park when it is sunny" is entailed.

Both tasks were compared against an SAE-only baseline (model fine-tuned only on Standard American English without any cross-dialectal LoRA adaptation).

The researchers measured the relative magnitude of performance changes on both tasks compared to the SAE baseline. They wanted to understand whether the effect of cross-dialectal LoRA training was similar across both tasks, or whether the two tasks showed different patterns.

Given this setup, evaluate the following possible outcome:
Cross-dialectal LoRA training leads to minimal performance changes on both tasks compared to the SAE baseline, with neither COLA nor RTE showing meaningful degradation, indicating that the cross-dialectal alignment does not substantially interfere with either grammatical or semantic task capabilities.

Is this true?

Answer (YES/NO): NO